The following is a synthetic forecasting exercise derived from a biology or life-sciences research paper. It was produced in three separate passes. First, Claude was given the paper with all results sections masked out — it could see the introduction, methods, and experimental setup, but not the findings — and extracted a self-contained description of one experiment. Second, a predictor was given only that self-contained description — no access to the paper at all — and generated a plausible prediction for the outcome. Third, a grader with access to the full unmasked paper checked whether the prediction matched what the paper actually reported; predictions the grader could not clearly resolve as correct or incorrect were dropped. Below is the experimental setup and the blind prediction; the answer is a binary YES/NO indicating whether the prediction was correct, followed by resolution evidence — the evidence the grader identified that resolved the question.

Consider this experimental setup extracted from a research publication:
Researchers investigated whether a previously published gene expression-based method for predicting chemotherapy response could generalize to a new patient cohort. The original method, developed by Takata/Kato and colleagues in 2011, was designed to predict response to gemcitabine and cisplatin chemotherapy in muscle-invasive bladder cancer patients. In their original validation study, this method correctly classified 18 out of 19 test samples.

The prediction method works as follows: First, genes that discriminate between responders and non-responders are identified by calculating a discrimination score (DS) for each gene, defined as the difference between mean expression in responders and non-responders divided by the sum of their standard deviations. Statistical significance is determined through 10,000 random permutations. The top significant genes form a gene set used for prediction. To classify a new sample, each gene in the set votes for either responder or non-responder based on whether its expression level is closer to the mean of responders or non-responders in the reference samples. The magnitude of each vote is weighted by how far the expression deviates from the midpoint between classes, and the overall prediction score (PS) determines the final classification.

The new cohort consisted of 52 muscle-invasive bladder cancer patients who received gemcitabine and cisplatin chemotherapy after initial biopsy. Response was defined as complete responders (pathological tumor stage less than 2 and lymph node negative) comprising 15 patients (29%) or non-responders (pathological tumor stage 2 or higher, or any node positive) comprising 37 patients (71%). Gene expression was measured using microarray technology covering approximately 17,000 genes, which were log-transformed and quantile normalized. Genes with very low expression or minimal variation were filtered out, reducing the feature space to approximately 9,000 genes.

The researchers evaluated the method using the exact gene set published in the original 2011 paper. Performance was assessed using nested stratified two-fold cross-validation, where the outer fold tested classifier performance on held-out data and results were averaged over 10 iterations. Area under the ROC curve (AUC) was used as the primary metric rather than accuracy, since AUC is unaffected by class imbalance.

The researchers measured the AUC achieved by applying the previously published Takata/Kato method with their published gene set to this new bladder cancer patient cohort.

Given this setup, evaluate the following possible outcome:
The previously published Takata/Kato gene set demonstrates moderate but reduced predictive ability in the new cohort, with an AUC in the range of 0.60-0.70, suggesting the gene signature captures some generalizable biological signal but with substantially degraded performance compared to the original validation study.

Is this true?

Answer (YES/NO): NO